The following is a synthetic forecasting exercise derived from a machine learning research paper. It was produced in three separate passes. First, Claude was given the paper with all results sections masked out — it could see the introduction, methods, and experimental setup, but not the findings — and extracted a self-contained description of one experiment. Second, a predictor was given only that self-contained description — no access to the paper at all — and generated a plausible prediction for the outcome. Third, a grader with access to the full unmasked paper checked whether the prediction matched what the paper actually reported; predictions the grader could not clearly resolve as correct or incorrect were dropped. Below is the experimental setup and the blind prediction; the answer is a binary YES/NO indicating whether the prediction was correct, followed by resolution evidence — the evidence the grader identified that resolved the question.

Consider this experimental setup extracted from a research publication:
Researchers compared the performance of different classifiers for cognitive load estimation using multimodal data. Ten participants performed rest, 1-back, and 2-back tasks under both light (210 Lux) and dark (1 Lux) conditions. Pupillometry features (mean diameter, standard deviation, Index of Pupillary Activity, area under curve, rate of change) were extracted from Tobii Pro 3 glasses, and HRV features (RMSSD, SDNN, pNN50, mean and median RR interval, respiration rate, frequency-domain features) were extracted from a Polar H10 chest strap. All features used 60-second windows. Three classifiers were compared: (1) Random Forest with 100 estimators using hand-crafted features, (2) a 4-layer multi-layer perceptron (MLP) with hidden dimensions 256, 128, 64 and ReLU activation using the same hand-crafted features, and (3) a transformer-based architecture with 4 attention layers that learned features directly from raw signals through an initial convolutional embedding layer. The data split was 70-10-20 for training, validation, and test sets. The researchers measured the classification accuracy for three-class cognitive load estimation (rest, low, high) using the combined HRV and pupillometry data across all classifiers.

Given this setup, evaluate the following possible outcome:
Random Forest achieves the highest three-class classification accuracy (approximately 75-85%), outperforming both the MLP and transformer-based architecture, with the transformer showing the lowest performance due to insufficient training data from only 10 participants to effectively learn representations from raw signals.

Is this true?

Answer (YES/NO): NO